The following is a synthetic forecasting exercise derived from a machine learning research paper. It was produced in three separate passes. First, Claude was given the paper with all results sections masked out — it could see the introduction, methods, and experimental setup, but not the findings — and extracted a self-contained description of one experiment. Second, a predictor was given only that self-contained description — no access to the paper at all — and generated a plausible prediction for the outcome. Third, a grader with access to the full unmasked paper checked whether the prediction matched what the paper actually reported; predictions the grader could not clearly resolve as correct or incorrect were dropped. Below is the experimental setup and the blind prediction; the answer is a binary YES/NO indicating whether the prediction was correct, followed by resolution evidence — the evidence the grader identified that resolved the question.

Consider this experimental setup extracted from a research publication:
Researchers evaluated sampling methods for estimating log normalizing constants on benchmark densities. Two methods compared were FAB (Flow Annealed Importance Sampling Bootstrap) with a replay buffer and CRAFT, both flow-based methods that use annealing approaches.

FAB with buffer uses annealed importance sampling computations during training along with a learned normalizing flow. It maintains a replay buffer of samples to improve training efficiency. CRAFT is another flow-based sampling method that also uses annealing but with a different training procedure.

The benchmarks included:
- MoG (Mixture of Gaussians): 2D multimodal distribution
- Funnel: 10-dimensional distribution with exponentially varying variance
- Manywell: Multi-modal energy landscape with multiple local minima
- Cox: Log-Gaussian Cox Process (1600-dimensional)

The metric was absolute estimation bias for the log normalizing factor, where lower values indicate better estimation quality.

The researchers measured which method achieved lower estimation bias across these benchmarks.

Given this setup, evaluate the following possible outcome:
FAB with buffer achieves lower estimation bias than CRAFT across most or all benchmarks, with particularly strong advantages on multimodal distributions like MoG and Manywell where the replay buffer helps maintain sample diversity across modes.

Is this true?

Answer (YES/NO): YES